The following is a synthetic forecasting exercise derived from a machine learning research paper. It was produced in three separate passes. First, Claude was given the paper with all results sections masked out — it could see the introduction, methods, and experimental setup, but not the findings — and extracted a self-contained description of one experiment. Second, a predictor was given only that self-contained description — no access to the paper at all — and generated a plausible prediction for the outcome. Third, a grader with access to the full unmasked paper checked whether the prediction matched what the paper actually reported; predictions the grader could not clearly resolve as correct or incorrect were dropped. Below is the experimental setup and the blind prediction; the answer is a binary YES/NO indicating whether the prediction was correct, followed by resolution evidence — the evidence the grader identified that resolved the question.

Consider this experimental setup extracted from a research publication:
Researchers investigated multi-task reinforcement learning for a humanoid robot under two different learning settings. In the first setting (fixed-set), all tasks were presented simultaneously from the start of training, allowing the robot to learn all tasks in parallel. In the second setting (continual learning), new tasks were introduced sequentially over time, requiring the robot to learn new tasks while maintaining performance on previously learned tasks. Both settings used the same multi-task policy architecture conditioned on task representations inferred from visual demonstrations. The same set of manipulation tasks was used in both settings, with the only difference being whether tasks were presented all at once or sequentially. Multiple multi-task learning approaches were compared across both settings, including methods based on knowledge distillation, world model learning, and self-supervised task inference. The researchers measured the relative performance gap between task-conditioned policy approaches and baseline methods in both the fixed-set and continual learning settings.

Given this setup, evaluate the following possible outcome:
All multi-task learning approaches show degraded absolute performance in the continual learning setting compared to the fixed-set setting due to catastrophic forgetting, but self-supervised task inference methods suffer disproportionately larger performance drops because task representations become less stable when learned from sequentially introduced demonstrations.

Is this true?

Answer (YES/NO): NO